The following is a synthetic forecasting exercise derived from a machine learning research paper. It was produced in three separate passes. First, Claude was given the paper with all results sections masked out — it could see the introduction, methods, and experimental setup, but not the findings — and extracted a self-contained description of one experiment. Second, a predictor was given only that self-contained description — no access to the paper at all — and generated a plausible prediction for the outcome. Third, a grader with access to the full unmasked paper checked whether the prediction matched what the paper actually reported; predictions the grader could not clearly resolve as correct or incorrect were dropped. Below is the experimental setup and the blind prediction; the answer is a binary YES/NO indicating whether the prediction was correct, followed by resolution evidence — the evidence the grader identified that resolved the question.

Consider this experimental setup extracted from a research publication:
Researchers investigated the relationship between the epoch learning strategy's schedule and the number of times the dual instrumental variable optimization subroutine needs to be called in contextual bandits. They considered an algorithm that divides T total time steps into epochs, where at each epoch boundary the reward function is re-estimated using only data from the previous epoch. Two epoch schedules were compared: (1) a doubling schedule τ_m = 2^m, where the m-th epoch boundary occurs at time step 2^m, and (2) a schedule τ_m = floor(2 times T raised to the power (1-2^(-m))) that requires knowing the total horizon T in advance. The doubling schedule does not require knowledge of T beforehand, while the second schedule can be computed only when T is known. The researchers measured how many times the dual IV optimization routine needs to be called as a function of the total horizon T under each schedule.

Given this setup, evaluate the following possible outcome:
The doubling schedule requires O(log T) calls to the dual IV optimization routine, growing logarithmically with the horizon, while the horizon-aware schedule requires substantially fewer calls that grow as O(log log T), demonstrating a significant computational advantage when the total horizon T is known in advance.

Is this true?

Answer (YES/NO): YES